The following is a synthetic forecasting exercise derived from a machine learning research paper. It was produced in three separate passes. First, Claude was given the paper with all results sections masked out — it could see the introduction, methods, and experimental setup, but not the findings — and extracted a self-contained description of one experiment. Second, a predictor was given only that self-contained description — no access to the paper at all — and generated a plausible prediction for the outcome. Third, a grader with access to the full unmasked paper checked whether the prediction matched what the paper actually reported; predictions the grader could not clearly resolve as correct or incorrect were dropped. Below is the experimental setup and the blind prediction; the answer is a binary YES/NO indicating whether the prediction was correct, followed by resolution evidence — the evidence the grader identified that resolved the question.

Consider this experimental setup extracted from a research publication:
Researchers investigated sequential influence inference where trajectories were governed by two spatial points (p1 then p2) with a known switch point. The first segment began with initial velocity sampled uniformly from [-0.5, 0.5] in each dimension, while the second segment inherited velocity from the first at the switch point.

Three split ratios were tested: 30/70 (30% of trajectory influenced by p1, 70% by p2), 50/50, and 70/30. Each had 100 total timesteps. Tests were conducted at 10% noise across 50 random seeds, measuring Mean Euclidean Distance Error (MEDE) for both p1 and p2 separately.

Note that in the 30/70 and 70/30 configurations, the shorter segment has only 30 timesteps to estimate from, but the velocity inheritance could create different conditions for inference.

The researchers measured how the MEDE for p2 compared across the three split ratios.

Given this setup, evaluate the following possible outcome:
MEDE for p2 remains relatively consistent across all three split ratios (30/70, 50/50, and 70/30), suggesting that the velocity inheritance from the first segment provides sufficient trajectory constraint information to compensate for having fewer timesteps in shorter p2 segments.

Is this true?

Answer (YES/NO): NO